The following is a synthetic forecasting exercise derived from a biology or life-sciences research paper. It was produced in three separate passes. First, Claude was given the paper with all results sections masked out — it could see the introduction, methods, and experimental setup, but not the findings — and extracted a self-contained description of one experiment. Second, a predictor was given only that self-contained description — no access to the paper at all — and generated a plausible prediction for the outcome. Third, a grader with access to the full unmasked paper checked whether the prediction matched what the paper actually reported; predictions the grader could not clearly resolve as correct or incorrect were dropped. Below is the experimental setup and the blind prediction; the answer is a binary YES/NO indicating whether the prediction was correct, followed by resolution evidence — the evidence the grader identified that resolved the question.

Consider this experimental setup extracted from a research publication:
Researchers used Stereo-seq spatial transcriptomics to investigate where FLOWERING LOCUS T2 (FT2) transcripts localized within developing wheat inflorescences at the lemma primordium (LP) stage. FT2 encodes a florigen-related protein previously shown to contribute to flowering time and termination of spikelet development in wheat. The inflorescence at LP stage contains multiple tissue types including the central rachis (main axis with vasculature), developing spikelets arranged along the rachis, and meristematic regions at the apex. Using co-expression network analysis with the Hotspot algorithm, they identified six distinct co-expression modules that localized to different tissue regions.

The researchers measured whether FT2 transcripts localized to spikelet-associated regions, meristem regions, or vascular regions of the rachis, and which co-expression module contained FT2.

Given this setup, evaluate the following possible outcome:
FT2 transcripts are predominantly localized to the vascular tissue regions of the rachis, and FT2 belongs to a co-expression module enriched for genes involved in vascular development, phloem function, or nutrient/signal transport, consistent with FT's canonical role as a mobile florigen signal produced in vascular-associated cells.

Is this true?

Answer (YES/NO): NO